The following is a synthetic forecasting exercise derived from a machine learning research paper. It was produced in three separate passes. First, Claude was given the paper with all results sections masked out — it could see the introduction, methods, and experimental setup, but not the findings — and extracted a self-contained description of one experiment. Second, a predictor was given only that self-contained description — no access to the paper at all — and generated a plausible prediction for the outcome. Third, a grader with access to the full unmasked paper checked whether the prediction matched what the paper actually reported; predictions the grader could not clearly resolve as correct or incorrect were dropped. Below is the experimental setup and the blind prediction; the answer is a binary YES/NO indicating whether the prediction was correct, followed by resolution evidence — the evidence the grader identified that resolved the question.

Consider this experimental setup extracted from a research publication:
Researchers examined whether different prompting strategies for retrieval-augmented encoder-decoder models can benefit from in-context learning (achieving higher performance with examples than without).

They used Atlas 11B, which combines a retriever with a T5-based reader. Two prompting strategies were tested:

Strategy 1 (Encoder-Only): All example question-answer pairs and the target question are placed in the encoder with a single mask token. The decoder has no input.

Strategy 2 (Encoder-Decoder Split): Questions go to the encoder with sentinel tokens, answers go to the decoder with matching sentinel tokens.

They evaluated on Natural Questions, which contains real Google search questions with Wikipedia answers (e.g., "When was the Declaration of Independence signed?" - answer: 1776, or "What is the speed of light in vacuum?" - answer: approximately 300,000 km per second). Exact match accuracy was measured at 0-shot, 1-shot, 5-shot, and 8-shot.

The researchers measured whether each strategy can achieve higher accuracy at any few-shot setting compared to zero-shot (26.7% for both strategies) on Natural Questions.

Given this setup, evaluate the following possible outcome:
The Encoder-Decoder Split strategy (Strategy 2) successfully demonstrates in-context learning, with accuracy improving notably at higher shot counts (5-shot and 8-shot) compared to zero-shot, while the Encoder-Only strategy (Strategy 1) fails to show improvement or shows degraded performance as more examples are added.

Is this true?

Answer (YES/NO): NO